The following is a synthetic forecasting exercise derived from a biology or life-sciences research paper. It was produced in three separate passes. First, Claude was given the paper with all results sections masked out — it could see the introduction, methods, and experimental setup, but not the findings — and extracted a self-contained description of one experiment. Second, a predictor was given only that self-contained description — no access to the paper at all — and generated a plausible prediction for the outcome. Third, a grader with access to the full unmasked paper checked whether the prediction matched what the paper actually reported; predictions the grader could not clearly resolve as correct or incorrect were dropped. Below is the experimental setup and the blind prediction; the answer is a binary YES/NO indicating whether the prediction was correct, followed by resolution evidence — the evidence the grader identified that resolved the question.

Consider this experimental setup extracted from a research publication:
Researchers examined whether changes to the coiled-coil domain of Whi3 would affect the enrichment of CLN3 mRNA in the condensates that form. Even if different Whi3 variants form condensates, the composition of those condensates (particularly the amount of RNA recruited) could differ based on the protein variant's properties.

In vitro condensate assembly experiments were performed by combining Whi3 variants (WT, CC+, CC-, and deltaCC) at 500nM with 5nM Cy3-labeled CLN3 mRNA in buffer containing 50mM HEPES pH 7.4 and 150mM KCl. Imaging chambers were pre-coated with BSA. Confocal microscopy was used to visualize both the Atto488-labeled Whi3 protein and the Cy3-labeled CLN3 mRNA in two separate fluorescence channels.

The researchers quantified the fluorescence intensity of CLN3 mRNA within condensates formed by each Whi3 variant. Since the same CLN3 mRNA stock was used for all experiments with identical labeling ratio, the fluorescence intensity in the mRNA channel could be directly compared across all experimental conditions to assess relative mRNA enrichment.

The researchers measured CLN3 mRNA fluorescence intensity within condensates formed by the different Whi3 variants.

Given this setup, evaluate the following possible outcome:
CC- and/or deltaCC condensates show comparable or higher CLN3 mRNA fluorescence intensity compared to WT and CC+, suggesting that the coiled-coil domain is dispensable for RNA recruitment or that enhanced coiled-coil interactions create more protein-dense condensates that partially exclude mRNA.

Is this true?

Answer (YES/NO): YES